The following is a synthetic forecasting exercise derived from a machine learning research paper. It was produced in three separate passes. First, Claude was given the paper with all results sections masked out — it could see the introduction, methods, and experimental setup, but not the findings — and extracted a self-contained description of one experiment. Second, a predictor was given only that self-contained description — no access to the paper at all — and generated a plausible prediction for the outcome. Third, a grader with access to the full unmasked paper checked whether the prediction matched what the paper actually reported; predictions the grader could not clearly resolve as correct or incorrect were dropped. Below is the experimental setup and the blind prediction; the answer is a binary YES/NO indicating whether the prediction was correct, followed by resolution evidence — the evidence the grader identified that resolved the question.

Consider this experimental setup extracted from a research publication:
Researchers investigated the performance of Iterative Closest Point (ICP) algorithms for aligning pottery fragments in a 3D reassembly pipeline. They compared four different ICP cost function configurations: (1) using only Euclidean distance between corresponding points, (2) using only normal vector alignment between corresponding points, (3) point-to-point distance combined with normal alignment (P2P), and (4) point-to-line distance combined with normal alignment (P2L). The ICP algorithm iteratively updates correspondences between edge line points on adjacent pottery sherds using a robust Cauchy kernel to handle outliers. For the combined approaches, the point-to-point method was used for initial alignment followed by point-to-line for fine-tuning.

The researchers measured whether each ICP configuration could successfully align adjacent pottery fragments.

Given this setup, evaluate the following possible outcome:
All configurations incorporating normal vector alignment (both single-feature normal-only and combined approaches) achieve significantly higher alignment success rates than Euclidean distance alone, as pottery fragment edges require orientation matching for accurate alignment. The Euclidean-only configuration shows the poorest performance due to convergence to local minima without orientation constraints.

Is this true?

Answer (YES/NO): NO